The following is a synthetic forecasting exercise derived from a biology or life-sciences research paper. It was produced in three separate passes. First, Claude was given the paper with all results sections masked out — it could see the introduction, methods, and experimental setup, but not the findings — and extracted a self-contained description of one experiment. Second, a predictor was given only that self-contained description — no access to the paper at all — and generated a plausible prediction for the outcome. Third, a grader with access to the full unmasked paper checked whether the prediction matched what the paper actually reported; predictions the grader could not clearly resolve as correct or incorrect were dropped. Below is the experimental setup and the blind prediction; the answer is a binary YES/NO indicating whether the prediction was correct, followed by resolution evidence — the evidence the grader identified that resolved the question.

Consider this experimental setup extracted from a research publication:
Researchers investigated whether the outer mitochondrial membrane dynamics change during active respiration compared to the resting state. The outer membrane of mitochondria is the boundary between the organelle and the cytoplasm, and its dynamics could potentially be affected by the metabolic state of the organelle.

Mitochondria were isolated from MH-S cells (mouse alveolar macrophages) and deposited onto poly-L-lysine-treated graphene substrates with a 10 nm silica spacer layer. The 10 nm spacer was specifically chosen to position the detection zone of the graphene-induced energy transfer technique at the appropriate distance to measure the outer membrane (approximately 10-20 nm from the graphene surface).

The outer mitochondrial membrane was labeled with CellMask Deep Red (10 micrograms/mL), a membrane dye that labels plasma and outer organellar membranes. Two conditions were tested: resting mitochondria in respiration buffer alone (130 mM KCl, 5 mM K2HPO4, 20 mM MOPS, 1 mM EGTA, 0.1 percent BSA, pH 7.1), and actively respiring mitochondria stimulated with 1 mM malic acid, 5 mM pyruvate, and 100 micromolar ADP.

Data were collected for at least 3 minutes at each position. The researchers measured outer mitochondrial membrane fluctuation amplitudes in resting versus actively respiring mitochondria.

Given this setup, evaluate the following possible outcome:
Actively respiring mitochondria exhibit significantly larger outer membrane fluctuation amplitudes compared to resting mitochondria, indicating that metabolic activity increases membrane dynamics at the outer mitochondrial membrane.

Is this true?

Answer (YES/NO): NO